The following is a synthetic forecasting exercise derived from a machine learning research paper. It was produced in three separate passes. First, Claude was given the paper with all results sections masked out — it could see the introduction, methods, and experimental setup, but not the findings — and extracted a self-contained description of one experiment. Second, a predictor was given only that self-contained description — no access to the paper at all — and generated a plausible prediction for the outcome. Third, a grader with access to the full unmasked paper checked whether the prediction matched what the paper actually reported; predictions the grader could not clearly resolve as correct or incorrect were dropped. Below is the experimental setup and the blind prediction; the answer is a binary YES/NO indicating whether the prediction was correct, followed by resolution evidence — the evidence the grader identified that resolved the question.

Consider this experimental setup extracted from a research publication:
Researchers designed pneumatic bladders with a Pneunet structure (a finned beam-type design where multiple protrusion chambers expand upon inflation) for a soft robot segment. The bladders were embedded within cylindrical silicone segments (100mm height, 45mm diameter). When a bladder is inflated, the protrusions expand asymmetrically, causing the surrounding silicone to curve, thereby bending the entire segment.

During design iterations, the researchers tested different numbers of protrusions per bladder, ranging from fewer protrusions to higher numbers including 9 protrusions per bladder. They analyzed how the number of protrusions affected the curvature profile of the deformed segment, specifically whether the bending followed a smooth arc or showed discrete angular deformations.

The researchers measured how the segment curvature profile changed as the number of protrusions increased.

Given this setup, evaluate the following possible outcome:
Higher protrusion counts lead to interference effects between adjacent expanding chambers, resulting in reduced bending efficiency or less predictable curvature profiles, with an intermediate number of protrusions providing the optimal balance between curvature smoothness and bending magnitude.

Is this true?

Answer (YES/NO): NO